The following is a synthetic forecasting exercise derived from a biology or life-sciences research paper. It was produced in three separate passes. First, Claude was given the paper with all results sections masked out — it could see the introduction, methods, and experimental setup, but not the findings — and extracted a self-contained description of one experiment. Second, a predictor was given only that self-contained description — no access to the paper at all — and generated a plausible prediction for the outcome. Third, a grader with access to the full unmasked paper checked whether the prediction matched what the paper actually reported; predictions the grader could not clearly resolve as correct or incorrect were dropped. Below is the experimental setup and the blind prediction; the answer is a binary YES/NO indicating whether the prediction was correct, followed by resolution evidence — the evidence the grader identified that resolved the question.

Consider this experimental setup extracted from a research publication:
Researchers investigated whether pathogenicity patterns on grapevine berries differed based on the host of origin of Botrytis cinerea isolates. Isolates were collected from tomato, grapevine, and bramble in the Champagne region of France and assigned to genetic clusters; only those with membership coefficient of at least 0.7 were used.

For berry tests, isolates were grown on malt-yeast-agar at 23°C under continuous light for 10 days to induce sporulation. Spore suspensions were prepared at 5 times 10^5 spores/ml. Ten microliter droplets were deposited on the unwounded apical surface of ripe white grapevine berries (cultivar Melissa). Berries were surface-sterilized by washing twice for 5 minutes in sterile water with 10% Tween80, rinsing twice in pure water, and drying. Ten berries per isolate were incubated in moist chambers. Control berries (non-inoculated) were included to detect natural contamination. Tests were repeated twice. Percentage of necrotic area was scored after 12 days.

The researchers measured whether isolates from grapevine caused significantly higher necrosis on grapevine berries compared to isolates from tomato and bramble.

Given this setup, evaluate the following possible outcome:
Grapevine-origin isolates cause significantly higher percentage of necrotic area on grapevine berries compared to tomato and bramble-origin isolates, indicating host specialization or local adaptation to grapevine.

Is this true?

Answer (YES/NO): NO